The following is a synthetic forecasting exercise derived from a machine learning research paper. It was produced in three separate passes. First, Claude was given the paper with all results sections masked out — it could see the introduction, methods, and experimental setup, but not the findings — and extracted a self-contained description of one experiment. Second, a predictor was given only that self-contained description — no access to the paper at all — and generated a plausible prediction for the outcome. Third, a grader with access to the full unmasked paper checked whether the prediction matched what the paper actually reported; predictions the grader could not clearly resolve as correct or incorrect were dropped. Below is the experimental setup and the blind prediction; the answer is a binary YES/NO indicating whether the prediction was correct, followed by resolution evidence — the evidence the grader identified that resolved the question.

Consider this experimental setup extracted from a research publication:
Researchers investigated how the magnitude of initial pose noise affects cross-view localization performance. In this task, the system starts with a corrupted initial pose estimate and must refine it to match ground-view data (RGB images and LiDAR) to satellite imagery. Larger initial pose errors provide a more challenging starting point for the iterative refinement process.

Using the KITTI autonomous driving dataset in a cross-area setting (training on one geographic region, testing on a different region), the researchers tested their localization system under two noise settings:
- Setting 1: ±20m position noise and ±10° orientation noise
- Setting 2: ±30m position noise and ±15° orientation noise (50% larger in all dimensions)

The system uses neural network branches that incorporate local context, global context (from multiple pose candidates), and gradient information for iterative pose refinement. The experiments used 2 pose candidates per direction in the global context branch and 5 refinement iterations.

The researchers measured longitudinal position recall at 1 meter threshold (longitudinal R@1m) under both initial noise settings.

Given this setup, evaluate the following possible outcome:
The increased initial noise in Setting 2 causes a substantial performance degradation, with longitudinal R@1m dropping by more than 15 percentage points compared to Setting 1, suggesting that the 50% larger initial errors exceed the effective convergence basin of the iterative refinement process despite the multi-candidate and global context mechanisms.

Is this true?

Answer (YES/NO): NO